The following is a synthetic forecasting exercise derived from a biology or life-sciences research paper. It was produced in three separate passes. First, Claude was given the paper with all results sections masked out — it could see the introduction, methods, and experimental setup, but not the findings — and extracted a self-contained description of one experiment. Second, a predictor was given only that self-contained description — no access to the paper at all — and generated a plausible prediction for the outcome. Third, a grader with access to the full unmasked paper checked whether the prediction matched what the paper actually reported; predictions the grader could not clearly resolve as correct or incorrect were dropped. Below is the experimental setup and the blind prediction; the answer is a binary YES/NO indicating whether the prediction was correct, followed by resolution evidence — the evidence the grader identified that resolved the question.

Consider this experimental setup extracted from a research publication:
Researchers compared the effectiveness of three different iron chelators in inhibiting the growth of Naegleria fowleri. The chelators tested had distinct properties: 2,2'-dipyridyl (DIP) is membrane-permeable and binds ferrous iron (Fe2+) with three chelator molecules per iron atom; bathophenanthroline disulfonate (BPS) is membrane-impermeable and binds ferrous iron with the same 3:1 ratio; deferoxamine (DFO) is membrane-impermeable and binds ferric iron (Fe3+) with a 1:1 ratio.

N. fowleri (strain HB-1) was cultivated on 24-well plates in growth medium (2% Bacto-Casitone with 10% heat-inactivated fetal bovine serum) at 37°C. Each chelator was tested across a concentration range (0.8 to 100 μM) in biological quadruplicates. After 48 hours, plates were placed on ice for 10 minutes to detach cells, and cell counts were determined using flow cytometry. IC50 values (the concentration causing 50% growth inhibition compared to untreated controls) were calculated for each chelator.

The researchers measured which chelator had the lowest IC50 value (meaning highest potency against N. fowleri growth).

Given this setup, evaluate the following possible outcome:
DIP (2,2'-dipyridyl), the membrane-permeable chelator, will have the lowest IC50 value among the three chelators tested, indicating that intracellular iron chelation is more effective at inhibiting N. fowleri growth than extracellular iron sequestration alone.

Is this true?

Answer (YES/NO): NO